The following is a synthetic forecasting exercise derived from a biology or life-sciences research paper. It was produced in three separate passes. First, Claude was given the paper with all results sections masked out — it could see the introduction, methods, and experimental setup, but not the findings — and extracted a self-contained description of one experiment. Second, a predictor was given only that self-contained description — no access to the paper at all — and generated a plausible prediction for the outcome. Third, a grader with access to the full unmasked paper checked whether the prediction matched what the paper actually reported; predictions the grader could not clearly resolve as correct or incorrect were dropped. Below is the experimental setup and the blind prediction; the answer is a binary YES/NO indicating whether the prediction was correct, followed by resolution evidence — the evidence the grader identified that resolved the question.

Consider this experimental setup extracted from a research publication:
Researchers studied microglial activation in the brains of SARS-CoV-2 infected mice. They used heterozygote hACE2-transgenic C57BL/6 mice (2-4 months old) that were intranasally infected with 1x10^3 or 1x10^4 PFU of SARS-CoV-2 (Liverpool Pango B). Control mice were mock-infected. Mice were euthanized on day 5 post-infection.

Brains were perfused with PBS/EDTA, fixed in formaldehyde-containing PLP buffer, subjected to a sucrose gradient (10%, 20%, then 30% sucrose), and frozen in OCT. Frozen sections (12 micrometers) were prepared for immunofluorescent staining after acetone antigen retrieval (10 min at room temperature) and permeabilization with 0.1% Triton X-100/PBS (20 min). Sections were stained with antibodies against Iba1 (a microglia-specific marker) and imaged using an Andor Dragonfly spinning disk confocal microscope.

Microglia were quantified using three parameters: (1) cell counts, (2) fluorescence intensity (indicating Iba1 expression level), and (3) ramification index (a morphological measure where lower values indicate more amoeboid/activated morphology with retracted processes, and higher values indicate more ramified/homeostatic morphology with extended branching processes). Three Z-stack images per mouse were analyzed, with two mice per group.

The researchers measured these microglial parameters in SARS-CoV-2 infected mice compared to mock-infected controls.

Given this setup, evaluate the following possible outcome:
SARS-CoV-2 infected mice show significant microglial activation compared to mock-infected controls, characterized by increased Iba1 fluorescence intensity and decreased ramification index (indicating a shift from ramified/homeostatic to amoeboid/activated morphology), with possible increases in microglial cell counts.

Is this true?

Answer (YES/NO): NO